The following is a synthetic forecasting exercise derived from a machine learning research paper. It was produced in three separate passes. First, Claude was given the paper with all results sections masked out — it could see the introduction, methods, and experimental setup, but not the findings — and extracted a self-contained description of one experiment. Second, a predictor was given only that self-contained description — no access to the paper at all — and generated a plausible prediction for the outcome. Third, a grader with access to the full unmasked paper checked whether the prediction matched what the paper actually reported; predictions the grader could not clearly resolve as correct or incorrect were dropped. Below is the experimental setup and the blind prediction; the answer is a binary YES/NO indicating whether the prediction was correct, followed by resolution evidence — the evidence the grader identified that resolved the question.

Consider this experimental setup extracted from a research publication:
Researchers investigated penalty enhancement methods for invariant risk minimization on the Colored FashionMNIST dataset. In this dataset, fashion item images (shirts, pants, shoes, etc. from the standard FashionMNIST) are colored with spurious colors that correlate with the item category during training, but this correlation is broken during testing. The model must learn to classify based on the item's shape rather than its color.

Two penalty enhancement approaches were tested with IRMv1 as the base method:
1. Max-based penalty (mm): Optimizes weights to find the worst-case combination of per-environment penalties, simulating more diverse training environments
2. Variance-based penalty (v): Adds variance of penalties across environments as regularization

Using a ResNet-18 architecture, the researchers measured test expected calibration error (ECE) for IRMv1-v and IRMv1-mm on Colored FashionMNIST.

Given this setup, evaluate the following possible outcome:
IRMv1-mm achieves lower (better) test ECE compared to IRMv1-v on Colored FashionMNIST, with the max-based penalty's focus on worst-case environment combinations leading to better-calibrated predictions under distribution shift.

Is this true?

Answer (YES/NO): YES